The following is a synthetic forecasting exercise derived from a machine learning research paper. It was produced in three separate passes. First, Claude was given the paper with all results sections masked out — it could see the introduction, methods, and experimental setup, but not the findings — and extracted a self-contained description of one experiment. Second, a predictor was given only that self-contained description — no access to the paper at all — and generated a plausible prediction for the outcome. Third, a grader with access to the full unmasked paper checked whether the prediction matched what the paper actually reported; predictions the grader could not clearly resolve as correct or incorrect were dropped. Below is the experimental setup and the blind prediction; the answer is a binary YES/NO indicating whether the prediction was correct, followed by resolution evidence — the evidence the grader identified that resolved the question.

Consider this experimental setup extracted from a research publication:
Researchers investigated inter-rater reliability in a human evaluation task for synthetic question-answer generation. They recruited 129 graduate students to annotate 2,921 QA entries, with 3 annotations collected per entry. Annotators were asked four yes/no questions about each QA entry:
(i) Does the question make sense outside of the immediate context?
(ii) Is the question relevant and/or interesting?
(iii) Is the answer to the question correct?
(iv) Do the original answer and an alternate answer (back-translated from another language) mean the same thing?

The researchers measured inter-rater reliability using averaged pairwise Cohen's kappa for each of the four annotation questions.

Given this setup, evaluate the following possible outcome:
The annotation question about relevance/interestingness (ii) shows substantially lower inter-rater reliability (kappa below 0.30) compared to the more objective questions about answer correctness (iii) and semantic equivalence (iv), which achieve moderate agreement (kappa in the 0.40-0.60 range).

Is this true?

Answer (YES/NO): YES